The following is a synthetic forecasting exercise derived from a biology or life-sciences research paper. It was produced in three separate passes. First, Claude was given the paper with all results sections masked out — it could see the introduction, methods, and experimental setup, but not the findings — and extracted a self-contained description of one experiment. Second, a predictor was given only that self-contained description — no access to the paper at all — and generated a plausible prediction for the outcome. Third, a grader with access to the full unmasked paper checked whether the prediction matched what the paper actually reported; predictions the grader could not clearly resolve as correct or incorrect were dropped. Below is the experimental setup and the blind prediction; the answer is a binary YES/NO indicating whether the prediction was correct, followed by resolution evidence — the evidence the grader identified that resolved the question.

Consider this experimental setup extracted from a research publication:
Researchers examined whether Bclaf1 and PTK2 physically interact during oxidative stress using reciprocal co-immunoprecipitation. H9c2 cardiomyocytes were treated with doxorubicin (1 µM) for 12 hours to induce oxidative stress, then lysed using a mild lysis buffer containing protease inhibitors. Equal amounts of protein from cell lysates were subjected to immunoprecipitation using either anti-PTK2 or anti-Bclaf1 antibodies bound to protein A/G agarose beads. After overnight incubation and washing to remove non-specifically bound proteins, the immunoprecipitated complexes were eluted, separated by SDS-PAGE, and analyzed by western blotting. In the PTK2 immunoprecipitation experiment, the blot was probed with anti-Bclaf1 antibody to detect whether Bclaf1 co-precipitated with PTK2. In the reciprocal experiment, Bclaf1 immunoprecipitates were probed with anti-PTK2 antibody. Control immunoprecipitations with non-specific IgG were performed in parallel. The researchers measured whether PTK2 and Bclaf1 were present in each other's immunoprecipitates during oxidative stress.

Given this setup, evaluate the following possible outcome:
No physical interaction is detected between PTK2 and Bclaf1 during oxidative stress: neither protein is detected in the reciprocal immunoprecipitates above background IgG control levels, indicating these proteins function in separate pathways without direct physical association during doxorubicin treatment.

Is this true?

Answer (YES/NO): NO